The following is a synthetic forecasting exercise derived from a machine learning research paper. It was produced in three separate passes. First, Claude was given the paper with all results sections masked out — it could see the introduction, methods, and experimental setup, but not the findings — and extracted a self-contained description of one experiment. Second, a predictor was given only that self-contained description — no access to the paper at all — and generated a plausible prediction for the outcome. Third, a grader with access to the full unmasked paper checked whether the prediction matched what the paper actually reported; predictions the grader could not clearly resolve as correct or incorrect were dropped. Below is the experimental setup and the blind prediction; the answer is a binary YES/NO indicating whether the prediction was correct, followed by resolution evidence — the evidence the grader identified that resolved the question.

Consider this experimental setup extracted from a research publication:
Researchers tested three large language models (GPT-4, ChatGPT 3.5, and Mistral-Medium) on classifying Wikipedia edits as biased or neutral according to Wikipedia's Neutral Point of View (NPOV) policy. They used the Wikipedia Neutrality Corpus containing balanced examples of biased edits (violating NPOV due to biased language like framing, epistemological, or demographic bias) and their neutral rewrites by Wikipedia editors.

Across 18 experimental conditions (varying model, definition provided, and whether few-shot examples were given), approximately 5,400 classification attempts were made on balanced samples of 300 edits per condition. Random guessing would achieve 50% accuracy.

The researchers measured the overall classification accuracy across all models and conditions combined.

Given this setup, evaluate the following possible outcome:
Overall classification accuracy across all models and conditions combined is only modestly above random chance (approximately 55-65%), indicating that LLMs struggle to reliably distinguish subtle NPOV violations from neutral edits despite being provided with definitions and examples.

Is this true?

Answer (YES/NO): YES